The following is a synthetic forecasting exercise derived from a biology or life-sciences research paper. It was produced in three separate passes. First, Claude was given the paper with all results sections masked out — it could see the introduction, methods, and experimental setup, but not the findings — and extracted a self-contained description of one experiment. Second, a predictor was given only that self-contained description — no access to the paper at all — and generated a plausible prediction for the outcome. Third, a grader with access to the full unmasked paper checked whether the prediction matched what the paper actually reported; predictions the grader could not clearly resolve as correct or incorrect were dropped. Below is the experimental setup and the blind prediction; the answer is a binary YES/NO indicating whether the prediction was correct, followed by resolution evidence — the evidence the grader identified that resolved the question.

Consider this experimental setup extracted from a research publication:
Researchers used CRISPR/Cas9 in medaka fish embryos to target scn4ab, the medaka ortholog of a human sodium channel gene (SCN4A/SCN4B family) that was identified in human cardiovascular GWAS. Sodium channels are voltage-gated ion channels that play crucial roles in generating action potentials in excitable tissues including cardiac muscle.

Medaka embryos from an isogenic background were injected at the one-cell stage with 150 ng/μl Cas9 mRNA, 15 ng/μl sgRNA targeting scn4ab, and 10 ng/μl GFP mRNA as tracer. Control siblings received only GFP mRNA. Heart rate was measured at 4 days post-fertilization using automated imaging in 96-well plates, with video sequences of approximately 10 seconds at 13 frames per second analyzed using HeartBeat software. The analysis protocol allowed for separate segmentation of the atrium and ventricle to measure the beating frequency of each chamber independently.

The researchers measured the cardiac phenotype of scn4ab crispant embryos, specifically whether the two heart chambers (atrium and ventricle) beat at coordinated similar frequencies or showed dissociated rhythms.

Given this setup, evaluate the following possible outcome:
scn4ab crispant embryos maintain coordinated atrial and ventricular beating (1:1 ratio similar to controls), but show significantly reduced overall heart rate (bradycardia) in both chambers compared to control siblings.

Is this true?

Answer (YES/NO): NO